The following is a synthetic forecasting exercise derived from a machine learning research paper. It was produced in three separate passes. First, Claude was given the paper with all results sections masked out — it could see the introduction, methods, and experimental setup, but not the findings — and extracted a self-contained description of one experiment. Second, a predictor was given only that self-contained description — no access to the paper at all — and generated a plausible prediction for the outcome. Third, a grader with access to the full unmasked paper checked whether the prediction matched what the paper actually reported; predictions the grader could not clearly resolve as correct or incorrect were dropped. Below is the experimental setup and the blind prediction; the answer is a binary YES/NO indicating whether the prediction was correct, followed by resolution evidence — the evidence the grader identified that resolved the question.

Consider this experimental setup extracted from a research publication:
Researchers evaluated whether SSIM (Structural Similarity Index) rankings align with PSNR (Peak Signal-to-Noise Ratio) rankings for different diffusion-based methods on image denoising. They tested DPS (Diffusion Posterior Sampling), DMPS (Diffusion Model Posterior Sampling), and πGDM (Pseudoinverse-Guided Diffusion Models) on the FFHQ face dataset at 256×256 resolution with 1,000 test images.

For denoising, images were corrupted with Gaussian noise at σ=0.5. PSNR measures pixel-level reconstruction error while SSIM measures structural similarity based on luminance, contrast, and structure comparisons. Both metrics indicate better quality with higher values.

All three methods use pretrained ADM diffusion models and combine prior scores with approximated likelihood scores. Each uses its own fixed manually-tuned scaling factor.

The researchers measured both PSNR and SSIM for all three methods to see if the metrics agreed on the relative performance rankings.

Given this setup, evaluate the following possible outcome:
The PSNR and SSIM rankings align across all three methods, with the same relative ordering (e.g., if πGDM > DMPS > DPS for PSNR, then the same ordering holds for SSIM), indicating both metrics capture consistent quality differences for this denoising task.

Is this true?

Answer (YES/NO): NO